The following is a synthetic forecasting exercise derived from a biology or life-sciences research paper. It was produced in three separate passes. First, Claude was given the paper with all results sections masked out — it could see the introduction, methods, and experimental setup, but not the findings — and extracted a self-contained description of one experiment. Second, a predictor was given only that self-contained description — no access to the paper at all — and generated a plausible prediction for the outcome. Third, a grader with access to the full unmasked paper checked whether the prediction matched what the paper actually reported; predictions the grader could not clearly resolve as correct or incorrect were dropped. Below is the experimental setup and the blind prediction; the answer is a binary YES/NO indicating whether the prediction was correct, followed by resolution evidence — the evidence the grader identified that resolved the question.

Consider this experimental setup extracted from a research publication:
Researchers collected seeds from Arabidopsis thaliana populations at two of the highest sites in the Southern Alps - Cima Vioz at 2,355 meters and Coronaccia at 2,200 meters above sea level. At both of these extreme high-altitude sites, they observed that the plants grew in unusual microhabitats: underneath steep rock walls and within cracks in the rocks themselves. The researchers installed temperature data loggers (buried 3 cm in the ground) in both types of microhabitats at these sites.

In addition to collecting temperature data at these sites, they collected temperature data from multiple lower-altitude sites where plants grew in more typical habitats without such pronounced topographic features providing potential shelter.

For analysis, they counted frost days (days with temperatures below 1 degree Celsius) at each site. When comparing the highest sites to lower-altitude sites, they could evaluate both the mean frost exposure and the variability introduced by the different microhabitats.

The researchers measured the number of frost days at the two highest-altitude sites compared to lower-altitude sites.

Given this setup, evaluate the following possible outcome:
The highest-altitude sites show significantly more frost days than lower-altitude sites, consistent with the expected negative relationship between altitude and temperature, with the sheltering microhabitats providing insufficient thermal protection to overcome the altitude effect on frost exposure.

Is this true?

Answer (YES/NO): NO